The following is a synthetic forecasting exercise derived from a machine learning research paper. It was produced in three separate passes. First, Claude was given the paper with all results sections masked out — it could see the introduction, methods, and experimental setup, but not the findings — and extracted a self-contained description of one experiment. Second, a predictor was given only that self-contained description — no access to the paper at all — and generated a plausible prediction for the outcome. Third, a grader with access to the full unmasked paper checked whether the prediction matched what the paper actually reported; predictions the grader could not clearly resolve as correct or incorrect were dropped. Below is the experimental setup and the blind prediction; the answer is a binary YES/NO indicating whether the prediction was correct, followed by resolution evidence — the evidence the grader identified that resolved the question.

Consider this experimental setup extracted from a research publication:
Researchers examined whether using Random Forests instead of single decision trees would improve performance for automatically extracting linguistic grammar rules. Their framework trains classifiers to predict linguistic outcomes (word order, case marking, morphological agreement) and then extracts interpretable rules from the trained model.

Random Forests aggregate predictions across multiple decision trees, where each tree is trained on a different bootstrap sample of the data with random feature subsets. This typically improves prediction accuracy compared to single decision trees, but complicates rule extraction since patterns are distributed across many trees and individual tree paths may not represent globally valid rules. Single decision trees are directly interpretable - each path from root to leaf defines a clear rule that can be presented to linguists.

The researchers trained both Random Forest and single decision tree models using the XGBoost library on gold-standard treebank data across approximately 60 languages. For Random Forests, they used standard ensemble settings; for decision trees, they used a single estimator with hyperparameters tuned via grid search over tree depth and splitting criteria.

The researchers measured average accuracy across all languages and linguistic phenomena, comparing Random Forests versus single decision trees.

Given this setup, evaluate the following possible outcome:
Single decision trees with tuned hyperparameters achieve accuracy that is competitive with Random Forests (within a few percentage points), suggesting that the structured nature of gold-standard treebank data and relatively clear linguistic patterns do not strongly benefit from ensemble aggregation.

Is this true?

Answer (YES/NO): YES